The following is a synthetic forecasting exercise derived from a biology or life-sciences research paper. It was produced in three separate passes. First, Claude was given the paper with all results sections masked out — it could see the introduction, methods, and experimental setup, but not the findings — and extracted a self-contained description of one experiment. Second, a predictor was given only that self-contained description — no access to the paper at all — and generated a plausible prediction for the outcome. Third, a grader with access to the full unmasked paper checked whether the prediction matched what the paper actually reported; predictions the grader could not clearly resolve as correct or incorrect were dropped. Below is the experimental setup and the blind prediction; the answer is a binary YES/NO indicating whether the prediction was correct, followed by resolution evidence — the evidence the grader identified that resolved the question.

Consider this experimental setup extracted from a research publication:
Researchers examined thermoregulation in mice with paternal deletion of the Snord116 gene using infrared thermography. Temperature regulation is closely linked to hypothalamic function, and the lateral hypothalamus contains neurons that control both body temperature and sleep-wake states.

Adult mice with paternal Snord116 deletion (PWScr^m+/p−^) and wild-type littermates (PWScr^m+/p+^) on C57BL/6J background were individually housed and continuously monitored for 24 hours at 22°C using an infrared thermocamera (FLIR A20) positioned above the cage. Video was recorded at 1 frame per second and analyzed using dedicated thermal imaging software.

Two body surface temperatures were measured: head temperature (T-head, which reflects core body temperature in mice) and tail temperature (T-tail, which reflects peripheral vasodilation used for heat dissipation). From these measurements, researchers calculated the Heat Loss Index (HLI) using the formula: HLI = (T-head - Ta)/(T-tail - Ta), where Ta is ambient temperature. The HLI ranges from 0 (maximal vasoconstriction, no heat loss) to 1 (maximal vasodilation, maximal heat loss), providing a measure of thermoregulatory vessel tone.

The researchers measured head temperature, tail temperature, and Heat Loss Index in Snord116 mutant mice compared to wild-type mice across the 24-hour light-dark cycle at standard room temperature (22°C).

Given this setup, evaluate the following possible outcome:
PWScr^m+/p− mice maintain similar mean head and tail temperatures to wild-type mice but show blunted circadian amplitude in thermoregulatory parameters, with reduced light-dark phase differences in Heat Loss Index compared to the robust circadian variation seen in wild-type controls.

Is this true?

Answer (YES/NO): NO